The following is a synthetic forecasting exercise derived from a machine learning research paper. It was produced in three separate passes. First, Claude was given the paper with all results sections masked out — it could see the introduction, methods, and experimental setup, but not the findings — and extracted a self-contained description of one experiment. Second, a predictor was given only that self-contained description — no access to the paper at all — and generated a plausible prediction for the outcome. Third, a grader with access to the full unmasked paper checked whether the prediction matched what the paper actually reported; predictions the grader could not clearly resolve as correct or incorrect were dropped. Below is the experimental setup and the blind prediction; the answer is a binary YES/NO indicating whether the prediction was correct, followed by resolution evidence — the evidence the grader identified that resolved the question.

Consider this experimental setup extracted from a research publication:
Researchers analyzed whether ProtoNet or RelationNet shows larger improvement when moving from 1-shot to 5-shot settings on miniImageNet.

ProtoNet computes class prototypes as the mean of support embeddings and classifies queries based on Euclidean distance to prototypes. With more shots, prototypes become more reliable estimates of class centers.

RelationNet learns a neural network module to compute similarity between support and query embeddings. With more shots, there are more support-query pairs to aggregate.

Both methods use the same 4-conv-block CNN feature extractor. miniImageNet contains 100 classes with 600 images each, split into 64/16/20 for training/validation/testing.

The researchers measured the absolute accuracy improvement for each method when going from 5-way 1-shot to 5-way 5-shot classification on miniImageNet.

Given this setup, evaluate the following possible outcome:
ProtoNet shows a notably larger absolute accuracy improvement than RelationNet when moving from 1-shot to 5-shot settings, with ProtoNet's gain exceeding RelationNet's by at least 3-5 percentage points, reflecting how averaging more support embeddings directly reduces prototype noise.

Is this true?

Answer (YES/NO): YES